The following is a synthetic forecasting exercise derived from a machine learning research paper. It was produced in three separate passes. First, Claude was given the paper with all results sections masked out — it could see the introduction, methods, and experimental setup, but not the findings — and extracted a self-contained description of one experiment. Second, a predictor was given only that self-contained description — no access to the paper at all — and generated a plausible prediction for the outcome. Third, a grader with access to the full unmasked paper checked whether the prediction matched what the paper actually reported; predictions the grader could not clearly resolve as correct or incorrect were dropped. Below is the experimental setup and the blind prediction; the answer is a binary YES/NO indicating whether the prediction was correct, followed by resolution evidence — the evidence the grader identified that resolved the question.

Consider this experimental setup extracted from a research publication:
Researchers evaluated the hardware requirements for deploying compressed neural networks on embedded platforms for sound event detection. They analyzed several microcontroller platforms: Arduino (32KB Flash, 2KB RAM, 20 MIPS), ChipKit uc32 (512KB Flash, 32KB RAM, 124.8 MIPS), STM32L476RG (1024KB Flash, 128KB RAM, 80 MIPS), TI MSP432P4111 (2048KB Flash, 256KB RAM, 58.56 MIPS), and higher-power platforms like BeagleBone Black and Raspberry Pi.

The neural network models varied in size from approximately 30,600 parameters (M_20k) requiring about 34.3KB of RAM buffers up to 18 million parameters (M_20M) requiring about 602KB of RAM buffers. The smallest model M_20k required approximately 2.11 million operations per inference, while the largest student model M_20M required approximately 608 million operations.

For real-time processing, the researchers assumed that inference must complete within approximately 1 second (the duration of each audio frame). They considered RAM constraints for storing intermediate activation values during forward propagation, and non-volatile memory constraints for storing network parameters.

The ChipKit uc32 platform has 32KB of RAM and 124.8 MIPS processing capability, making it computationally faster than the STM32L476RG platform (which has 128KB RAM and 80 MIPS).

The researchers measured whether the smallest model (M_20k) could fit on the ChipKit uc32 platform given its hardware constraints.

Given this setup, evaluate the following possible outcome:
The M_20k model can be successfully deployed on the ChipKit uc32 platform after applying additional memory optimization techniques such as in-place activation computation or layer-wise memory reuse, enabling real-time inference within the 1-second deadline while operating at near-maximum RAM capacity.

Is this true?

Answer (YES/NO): NO